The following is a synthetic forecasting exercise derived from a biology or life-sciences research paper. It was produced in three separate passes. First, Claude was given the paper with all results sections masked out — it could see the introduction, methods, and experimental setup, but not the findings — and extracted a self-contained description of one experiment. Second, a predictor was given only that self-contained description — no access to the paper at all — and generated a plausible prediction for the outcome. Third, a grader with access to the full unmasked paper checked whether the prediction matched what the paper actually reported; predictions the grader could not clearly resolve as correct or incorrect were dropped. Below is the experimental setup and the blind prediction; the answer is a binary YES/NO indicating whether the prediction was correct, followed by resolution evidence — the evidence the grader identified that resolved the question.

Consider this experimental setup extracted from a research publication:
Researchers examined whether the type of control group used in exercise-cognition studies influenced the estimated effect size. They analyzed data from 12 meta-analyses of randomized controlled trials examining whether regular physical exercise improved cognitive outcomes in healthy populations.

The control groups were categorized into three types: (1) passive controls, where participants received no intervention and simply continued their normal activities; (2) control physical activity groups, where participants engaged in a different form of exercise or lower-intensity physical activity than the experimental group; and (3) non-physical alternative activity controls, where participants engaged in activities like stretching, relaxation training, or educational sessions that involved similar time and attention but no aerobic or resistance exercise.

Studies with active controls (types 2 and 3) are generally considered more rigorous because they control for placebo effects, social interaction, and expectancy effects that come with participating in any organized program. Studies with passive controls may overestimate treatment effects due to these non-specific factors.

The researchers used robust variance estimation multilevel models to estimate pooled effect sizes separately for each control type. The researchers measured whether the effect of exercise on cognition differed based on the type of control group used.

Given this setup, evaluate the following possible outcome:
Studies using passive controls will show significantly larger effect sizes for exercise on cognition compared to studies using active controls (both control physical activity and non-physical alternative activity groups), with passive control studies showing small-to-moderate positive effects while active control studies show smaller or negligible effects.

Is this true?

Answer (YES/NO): NO